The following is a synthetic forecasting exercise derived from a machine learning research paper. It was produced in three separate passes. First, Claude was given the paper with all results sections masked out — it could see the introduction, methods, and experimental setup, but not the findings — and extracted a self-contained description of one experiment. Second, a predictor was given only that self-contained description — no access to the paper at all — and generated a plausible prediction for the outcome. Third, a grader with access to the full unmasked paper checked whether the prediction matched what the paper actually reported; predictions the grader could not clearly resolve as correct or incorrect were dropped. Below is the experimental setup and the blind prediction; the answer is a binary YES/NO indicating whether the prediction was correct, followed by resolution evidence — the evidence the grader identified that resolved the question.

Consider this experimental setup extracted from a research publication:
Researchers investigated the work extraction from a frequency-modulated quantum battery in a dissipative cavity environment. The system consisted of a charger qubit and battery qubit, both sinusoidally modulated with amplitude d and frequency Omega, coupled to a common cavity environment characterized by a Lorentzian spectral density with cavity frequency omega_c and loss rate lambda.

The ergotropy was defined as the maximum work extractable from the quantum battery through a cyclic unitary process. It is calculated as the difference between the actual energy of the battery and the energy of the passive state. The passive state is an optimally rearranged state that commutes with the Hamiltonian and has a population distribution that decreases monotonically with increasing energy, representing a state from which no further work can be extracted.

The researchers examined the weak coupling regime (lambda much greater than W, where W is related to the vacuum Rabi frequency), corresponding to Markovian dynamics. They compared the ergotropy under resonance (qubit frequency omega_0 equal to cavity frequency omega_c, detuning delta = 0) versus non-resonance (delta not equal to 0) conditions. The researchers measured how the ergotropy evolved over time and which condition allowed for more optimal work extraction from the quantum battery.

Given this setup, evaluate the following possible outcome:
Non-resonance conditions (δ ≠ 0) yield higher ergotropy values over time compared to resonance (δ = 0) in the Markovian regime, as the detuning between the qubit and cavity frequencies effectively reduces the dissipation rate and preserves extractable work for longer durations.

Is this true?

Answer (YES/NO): YES